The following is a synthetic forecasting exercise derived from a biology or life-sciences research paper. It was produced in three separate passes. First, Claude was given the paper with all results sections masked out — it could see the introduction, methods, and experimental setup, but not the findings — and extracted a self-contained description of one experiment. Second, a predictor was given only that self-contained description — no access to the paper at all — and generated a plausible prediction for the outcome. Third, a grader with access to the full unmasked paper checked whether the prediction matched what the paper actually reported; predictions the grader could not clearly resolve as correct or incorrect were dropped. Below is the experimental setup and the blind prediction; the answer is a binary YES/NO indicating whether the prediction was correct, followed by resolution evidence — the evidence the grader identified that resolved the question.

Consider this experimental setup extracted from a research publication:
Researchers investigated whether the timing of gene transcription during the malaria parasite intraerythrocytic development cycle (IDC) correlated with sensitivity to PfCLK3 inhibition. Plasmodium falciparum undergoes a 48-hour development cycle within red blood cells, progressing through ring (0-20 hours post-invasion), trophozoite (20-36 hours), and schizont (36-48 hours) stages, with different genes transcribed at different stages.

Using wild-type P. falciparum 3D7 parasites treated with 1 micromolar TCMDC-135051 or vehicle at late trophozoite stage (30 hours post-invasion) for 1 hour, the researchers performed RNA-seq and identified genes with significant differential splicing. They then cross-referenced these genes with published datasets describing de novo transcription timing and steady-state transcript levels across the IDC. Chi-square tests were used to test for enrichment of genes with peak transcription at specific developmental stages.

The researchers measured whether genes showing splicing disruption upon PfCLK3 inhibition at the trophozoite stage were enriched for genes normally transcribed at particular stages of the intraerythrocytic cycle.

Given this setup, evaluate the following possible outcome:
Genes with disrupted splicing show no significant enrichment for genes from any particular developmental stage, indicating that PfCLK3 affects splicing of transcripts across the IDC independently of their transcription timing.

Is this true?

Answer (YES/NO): NO